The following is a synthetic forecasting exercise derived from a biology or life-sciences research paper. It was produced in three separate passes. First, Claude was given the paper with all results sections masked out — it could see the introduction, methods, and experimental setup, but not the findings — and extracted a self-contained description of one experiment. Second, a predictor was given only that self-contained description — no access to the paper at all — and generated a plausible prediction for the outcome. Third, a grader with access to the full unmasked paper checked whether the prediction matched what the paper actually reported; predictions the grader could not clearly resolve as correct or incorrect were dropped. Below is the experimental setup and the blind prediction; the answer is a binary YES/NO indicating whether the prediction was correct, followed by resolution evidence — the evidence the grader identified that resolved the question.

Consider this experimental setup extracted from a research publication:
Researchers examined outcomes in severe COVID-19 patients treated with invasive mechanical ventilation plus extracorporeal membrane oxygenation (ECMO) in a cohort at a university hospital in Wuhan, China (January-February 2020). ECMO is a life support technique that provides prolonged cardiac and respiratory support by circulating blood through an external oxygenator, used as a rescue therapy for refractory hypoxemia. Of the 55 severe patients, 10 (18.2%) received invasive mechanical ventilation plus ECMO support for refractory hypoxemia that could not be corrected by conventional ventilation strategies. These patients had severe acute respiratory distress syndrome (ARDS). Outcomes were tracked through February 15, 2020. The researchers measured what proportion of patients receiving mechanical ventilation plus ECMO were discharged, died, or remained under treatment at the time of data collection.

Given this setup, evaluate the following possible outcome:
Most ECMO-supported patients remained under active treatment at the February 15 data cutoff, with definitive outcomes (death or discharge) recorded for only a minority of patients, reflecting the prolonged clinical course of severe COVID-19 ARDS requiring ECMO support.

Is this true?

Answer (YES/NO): NO